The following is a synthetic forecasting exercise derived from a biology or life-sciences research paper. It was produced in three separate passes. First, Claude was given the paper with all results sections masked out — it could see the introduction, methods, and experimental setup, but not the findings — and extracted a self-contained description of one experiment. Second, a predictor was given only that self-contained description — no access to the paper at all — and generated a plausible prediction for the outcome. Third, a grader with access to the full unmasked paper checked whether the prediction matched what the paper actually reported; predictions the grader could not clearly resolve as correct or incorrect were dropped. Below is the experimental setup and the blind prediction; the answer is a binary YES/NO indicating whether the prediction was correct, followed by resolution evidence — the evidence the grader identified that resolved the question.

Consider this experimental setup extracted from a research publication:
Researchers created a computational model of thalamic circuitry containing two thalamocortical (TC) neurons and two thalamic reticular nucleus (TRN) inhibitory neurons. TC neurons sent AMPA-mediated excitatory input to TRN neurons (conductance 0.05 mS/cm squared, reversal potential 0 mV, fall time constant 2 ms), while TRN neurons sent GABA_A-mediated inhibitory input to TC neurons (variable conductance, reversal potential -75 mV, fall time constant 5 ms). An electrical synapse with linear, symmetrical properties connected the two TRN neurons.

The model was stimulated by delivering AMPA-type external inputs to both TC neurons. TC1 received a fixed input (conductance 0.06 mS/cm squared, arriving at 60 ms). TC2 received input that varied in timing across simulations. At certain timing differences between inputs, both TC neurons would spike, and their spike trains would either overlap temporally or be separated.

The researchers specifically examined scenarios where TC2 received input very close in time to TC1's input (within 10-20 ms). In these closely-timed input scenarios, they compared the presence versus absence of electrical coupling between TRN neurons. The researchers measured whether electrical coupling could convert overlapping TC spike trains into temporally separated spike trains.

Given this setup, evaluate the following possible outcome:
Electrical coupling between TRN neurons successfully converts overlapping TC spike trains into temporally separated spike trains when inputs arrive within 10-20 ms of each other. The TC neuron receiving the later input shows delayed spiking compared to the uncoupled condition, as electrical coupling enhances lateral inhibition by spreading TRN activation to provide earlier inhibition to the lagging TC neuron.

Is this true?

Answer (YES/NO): NO